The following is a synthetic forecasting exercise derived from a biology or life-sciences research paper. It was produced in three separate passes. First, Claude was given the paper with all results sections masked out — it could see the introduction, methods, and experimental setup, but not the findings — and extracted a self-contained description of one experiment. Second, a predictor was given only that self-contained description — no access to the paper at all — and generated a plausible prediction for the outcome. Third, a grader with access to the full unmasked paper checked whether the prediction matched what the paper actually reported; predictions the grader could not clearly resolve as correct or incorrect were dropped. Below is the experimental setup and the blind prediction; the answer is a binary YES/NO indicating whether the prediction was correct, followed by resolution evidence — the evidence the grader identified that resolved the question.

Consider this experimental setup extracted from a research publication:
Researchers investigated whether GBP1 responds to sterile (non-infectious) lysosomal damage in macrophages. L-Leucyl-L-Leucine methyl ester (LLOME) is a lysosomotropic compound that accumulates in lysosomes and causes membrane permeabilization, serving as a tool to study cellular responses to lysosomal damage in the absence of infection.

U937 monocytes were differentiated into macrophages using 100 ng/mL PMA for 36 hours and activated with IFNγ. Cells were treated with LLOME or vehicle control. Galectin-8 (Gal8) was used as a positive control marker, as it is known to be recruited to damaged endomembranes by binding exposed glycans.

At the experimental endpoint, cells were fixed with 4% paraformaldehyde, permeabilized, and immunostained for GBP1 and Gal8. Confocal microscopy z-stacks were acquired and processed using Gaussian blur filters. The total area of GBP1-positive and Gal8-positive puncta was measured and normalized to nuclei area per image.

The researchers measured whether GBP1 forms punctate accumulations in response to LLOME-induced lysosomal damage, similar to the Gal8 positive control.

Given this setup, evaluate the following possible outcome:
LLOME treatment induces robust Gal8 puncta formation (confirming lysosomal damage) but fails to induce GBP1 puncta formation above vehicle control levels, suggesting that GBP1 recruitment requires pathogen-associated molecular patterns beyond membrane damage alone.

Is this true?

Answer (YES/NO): NO